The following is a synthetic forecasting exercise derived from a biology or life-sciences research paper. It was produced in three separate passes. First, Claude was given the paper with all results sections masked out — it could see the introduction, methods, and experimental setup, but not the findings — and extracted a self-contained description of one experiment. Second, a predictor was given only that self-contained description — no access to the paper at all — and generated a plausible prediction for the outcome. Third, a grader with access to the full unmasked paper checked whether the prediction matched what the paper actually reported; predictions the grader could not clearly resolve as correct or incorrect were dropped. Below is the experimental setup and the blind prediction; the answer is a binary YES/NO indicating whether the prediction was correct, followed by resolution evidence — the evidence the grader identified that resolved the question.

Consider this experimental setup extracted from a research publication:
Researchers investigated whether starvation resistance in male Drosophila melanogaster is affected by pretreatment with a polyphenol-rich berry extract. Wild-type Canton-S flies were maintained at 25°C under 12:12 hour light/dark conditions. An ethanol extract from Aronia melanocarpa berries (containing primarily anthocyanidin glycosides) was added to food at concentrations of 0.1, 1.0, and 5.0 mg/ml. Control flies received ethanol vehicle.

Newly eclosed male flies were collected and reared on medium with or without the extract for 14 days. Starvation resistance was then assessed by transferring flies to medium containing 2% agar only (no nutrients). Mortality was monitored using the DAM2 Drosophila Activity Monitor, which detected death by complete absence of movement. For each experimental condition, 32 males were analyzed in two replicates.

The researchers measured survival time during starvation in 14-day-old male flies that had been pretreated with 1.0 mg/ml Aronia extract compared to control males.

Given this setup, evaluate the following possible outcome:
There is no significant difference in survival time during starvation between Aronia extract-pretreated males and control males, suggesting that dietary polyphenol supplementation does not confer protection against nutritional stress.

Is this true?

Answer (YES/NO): NO